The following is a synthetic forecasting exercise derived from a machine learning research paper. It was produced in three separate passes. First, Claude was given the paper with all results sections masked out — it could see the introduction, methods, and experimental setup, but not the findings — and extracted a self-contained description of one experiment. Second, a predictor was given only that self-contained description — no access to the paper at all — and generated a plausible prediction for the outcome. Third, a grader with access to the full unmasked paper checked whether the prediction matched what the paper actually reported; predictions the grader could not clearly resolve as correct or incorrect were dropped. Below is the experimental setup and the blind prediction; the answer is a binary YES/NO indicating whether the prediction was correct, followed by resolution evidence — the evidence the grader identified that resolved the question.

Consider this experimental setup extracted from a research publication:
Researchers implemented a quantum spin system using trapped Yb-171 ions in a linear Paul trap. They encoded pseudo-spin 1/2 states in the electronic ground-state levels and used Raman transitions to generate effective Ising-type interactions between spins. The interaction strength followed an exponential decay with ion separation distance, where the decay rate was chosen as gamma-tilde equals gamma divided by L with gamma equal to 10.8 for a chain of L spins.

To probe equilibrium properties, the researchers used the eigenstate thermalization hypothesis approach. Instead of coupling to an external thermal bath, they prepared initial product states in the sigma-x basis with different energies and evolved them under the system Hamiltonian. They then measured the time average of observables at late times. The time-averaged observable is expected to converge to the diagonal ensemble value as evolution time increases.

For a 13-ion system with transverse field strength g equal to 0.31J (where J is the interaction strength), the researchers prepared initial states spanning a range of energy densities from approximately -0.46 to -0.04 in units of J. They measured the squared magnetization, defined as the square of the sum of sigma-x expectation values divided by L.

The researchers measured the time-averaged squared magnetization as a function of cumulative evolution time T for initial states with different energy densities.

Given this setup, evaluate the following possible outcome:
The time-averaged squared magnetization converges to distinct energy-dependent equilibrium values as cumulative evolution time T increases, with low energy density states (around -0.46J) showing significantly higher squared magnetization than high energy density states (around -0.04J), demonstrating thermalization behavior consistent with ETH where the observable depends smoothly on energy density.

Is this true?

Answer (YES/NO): YES